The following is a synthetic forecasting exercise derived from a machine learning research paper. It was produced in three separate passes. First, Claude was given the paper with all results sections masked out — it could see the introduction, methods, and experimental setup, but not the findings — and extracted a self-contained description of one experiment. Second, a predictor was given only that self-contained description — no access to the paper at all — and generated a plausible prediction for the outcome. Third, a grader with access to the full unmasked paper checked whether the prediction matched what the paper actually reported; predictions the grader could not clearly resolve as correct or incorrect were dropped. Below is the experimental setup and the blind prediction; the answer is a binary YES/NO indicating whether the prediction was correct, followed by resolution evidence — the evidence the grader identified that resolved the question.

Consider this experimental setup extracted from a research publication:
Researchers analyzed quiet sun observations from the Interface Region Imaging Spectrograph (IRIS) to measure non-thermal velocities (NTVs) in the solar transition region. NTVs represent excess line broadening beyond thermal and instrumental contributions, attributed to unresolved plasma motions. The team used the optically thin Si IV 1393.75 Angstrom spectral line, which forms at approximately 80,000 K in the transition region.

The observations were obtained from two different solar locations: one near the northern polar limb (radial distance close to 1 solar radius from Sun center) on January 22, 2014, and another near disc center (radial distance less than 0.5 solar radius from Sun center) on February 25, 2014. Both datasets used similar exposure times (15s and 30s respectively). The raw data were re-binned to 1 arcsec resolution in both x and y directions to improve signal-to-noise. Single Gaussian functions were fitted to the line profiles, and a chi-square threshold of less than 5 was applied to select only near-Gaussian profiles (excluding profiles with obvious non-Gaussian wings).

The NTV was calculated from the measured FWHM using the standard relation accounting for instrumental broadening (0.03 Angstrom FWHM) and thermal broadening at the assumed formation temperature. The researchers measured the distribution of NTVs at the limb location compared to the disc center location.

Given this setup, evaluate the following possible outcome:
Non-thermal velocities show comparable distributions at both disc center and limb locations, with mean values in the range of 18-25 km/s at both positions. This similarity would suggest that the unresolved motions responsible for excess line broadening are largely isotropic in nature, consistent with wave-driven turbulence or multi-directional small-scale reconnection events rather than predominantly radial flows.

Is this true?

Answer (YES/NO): NO